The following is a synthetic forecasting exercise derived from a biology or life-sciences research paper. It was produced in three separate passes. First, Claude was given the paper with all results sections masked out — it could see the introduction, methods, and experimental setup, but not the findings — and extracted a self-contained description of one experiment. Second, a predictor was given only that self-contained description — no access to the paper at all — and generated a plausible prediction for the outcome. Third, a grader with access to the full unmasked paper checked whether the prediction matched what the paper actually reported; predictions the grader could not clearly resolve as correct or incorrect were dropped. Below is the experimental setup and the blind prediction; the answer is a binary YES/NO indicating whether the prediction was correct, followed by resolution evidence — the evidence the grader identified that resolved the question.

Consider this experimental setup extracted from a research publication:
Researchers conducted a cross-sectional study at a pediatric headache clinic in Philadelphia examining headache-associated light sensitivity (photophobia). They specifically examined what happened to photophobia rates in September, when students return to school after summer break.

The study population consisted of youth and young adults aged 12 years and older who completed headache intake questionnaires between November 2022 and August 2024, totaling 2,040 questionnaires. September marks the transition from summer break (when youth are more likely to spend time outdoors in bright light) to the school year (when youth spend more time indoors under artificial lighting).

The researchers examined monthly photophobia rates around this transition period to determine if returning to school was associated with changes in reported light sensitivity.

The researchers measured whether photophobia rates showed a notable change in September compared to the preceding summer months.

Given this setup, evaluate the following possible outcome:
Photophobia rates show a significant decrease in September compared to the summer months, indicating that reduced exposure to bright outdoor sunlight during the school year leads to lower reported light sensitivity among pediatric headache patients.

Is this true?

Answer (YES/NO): NO